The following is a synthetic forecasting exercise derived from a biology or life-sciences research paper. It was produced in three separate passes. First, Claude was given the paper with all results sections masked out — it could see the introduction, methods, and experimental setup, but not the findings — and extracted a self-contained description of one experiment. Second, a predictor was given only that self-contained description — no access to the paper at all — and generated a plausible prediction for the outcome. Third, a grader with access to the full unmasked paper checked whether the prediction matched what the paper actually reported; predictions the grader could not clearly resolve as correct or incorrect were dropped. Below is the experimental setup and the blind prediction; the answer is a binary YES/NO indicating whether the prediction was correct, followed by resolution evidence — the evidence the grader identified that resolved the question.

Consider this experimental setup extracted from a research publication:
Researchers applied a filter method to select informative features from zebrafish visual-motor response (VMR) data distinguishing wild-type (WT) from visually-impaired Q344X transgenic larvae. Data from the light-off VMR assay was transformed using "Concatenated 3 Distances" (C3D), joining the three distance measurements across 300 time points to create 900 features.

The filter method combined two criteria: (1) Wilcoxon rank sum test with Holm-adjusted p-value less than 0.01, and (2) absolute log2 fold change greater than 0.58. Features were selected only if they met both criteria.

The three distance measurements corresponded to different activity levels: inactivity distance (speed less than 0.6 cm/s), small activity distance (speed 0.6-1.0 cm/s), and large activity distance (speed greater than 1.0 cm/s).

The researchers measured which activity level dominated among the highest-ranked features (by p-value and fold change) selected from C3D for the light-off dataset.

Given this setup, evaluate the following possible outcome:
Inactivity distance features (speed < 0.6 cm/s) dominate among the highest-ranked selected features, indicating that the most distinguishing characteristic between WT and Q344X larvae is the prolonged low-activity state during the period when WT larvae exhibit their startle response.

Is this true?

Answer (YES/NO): NO